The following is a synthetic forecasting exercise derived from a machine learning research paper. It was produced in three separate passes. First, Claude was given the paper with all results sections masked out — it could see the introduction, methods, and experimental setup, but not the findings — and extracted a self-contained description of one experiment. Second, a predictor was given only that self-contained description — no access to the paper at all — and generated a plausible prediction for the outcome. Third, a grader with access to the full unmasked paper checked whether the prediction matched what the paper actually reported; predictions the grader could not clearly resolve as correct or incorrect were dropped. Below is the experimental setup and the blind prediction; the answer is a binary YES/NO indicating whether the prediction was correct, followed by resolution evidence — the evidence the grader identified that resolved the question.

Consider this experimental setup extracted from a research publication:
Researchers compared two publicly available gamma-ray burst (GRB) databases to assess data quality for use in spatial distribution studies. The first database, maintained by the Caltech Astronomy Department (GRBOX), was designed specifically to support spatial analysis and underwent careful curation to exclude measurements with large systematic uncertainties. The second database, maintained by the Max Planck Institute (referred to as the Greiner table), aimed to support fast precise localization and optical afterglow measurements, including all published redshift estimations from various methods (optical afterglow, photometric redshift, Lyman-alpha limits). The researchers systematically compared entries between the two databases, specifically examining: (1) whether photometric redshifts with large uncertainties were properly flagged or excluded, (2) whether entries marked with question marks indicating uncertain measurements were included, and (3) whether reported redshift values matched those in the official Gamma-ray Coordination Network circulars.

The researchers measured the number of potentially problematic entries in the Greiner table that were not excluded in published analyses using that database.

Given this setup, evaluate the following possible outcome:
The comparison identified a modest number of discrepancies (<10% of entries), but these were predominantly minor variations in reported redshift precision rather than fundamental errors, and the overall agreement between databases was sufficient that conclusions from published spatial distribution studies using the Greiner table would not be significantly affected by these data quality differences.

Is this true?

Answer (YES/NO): NO